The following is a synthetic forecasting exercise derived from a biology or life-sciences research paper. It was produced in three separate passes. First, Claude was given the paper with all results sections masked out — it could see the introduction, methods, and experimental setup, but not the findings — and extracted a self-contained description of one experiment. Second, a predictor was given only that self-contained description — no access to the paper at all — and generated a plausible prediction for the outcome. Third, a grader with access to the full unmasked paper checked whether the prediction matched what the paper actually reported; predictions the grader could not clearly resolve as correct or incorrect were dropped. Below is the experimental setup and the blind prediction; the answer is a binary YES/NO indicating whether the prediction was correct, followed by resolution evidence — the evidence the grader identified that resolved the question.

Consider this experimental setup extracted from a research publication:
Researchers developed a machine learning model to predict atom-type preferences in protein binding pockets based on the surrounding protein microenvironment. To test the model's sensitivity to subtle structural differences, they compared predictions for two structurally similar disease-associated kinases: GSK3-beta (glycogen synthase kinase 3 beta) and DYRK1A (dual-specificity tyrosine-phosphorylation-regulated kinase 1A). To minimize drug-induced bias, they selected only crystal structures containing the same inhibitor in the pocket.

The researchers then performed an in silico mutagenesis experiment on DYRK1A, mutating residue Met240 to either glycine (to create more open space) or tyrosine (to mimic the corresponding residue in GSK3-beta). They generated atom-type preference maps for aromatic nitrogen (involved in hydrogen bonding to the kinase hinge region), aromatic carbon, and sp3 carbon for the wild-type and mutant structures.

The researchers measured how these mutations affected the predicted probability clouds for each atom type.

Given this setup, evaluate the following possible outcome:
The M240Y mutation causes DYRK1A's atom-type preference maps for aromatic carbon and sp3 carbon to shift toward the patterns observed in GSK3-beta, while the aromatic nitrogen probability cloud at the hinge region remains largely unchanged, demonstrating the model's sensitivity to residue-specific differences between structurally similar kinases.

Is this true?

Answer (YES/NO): NO